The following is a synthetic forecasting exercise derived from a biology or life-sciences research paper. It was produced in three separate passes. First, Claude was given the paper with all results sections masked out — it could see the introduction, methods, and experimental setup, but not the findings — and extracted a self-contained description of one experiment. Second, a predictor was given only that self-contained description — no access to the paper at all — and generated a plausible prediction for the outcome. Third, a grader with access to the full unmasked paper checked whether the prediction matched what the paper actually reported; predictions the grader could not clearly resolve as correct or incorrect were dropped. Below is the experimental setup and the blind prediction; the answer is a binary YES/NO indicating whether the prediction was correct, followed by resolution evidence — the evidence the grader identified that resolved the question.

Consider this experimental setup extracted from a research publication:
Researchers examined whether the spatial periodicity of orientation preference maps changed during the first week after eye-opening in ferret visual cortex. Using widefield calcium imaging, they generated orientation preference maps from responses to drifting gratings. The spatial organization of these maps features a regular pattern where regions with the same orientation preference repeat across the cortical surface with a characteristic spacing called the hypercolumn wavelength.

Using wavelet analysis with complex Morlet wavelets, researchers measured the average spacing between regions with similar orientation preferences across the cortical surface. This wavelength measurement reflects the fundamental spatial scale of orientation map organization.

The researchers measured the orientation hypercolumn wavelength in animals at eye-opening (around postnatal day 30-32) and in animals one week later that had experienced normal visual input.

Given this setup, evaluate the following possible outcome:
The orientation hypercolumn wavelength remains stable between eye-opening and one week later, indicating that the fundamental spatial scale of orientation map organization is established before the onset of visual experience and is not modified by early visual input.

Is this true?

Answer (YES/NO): NO